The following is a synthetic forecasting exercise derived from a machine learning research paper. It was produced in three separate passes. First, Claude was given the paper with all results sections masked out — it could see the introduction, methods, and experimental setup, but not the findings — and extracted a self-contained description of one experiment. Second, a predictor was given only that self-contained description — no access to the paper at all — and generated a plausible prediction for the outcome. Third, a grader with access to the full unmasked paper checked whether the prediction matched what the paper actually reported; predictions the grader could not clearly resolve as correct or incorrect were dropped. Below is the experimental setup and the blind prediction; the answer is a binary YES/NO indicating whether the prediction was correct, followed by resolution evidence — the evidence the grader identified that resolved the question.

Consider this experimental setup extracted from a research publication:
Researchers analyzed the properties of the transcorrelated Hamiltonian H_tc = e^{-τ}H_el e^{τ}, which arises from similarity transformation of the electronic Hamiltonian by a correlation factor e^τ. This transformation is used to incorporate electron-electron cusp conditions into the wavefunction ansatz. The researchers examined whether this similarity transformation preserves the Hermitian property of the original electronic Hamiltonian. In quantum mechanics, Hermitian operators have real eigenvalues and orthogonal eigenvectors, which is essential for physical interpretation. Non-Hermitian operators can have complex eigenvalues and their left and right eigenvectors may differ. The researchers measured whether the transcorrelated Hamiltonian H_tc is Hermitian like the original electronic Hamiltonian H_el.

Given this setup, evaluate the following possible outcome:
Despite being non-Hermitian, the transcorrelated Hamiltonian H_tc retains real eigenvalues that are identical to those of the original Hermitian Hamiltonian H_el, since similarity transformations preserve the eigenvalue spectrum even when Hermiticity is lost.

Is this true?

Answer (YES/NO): YES